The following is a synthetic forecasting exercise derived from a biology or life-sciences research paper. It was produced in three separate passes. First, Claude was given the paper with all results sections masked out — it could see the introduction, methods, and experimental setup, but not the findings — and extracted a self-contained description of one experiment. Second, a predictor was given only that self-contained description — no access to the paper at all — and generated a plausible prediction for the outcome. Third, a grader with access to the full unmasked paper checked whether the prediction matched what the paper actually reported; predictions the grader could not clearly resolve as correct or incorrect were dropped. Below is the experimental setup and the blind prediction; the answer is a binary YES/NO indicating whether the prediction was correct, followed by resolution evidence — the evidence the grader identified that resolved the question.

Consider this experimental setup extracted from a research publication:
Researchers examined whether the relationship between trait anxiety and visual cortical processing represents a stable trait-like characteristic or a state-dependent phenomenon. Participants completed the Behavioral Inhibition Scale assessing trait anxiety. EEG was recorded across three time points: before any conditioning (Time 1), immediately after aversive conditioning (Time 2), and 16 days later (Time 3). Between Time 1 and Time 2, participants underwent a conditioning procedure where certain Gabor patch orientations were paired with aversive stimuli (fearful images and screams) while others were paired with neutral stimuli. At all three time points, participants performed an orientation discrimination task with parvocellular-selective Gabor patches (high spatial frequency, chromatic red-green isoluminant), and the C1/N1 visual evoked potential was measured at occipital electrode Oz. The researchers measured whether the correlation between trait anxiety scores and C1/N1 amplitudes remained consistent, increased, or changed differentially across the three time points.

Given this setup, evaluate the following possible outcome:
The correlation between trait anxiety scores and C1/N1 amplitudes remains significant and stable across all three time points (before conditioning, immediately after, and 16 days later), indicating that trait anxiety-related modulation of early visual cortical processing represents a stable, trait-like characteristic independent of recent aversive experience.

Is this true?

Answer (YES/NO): YES